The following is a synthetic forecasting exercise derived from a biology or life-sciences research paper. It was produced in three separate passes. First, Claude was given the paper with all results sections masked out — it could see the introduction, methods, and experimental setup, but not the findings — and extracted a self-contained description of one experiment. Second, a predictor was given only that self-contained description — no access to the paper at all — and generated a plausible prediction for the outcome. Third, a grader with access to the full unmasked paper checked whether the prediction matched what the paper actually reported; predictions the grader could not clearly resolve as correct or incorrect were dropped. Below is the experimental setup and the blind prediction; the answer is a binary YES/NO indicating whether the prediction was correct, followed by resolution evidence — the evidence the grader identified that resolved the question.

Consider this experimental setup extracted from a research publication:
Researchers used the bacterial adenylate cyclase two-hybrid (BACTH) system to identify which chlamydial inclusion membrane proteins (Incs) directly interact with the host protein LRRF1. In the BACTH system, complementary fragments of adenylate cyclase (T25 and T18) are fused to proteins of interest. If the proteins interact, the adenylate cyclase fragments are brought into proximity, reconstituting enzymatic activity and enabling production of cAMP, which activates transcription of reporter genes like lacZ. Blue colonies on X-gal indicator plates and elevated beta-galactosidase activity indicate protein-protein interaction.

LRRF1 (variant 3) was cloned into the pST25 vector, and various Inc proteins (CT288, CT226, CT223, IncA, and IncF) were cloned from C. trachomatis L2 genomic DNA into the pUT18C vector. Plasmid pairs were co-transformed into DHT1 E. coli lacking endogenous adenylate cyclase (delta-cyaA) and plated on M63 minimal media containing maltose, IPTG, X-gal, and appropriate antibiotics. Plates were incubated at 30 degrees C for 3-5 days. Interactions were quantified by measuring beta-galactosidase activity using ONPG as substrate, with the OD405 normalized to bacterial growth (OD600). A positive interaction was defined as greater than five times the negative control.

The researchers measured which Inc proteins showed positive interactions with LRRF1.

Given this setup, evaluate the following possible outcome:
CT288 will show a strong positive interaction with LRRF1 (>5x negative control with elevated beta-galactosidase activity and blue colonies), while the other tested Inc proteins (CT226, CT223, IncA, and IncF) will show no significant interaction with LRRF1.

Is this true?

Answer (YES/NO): NO